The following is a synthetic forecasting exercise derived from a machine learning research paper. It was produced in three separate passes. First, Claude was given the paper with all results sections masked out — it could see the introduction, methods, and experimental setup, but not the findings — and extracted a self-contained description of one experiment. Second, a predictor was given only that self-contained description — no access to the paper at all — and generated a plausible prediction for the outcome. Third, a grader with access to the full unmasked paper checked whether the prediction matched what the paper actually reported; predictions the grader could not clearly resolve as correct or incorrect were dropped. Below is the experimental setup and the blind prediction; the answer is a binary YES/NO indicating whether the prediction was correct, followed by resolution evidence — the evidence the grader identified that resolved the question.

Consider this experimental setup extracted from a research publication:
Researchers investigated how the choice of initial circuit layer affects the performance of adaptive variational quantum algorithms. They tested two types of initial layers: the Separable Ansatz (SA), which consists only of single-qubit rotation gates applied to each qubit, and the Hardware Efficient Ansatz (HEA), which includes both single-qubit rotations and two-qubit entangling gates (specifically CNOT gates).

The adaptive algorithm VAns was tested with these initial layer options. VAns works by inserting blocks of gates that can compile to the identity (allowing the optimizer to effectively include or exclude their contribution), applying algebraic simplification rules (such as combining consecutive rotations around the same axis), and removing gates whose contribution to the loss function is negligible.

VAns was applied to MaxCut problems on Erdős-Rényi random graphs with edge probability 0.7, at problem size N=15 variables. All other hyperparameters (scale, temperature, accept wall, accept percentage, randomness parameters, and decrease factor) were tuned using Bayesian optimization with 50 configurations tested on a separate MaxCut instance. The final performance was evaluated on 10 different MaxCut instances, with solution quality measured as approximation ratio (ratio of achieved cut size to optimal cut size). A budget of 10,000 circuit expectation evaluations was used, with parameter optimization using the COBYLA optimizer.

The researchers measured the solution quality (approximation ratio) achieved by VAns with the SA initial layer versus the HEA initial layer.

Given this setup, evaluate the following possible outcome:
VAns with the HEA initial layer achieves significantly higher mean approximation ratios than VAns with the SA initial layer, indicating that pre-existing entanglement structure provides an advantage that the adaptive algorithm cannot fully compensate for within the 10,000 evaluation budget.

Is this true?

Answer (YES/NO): NO